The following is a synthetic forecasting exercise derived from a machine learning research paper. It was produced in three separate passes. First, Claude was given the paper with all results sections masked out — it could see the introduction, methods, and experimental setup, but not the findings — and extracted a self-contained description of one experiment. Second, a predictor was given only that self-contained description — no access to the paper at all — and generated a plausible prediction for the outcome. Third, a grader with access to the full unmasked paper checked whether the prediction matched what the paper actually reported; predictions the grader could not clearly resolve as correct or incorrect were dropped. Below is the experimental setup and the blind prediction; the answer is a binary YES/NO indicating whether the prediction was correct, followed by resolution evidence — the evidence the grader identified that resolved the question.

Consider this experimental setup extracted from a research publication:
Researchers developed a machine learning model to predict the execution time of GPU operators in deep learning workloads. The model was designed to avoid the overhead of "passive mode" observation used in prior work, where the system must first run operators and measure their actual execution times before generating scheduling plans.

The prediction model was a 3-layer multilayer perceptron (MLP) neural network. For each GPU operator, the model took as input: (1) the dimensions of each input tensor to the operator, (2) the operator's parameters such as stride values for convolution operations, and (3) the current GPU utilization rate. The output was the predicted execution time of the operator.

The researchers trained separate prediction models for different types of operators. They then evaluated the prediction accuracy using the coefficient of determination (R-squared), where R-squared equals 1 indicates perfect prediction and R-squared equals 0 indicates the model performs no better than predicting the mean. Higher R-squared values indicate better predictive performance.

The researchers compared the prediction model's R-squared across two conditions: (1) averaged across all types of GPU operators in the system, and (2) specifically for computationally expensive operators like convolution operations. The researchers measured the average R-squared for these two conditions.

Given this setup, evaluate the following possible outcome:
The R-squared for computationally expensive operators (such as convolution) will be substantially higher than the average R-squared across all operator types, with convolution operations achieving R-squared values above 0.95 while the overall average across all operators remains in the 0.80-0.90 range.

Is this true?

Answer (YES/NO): NO